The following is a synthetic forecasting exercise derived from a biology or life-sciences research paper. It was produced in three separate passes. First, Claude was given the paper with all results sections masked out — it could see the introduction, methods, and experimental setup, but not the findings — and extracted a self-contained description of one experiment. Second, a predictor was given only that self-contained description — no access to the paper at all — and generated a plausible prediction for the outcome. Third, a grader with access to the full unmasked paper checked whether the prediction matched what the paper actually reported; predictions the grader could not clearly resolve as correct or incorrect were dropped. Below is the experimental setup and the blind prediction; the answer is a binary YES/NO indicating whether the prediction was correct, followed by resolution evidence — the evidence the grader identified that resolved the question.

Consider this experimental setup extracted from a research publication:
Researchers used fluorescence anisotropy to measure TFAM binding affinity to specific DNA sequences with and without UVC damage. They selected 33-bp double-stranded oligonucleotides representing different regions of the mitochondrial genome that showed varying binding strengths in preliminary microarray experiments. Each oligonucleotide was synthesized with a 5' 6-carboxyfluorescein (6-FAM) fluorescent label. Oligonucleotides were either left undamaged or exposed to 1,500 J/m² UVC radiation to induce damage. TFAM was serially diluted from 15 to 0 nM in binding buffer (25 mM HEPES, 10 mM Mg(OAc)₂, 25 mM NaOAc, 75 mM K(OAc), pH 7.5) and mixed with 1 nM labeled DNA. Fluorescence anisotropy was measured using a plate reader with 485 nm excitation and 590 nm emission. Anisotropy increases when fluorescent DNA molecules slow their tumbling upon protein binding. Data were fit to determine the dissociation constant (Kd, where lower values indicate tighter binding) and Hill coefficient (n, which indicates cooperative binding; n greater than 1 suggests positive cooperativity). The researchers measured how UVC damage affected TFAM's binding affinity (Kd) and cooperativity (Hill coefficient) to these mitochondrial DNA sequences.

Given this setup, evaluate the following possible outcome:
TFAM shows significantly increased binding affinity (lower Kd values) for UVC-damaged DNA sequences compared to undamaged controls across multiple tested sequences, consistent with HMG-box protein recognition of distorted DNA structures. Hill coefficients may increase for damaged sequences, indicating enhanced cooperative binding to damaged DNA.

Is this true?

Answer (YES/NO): NO